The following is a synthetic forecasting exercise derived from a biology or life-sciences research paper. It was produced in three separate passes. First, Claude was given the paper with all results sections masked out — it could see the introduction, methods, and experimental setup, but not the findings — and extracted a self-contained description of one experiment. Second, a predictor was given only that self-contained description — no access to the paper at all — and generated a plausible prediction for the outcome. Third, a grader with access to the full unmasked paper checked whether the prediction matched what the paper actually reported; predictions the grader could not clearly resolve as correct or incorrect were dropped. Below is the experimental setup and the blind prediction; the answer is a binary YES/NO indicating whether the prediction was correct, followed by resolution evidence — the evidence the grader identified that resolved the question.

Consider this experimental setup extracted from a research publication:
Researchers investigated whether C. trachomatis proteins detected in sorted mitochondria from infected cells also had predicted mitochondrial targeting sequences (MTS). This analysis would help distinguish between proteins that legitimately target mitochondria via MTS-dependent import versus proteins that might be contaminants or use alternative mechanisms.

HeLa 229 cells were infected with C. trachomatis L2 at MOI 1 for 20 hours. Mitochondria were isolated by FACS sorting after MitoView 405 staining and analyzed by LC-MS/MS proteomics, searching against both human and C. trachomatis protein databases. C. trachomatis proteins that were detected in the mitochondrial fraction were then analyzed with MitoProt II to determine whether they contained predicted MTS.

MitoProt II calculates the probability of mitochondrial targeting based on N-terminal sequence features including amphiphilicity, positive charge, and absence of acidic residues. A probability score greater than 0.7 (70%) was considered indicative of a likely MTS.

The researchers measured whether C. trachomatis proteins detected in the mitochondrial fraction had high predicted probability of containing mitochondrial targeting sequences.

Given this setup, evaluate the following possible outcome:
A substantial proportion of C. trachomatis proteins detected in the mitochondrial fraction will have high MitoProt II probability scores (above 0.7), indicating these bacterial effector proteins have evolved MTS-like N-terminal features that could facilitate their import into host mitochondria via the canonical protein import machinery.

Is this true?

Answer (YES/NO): NO